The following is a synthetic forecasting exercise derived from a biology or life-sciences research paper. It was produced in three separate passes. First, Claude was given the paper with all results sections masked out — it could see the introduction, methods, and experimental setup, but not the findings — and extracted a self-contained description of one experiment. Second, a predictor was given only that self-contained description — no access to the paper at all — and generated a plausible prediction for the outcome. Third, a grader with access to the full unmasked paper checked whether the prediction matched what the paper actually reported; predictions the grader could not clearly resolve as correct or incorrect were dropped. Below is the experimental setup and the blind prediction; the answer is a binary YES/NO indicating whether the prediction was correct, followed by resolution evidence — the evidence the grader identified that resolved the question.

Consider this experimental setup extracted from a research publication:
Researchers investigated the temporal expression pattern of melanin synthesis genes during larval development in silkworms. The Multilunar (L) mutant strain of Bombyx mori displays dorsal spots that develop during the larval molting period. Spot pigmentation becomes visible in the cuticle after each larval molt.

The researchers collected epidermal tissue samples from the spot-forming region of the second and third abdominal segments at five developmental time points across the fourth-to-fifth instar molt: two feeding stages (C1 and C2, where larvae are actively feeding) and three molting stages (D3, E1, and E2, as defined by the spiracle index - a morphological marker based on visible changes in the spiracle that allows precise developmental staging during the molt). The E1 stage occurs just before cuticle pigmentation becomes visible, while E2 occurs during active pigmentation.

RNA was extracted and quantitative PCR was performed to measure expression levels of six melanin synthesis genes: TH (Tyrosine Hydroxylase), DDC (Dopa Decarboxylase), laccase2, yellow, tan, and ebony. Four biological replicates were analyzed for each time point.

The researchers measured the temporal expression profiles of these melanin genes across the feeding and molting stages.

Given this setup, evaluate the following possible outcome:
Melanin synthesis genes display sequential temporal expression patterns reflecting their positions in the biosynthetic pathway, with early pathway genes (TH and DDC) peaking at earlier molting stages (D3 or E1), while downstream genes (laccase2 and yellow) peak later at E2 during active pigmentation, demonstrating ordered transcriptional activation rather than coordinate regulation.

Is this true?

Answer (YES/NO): NO